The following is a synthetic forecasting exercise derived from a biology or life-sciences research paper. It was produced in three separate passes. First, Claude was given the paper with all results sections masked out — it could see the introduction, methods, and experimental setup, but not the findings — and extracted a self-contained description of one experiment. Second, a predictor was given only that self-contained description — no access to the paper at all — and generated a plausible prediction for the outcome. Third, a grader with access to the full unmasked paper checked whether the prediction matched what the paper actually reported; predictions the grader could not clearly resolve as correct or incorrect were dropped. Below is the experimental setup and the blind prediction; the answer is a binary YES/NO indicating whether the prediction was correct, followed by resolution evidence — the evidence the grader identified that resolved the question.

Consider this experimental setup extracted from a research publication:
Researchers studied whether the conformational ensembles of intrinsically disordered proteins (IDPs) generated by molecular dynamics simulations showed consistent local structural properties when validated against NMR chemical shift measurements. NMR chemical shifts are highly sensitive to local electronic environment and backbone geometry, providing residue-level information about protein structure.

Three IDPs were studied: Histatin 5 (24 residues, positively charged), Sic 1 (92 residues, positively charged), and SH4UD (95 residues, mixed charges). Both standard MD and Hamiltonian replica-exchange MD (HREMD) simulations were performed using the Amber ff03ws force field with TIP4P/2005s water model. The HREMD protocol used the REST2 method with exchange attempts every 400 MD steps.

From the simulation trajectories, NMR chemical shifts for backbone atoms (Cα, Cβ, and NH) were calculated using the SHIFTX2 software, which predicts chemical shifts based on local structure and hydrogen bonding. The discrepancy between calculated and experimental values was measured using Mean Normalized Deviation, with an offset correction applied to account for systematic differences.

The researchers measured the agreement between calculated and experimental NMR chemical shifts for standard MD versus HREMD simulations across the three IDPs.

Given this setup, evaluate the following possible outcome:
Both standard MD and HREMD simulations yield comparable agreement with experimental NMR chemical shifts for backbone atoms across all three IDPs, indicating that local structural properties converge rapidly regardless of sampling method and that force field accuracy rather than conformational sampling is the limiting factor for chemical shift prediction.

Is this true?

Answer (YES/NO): NO